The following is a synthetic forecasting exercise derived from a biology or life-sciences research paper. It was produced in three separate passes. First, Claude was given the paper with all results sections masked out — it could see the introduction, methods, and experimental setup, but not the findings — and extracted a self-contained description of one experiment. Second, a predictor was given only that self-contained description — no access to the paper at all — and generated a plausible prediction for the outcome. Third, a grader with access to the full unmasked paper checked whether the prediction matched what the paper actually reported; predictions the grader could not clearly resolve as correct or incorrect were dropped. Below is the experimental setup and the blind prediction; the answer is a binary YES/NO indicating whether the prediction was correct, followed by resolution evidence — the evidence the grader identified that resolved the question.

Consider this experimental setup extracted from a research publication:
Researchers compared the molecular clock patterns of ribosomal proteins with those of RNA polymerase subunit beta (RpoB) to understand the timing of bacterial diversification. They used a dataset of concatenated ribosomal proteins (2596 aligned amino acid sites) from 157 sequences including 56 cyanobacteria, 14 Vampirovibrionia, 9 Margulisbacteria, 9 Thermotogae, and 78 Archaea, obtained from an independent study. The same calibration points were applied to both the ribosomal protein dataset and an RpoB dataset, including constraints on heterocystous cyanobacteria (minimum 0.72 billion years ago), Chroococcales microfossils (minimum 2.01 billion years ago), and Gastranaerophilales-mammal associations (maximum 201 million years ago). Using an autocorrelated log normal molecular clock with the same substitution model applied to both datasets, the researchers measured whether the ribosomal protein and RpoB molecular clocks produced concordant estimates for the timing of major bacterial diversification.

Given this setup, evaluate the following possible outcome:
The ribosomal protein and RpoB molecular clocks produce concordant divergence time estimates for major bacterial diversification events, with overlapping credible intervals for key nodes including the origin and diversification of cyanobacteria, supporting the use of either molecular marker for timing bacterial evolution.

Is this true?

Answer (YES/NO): NO